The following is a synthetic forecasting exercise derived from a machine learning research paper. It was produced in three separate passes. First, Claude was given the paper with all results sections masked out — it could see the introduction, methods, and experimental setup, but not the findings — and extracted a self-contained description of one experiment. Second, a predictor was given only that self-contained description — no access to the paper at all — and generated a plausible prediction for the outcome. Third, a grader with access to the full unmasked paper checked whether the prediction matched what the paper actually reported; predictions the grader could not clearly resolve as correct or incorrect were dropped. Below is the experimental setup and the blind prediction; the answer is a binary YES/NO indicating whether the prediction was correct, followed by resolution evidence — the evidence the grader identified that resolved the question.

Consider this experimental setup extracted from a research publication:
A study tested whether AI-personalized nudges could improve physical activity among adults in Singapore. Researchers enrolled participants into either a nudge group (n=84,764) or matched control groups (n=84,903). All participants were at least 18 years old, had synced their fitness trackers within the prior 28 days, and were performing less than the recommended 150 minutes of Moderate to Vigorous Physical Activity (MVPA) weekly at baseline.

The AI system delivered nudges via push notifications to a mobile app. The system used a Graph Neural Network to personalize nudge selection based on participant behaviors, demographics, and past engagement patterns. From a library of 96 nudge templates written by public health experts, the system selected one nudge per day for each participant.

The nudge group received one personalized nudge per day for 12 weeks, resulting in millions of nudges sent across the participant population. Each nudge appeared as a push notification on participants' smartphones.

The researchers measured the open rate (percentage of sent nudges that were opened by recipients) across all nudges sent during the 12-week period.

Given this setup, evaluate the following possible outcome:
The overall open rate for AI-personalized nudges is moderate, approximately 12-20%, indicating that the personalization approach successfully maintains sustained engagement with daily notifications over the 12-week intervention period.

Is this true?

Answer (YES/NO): YES